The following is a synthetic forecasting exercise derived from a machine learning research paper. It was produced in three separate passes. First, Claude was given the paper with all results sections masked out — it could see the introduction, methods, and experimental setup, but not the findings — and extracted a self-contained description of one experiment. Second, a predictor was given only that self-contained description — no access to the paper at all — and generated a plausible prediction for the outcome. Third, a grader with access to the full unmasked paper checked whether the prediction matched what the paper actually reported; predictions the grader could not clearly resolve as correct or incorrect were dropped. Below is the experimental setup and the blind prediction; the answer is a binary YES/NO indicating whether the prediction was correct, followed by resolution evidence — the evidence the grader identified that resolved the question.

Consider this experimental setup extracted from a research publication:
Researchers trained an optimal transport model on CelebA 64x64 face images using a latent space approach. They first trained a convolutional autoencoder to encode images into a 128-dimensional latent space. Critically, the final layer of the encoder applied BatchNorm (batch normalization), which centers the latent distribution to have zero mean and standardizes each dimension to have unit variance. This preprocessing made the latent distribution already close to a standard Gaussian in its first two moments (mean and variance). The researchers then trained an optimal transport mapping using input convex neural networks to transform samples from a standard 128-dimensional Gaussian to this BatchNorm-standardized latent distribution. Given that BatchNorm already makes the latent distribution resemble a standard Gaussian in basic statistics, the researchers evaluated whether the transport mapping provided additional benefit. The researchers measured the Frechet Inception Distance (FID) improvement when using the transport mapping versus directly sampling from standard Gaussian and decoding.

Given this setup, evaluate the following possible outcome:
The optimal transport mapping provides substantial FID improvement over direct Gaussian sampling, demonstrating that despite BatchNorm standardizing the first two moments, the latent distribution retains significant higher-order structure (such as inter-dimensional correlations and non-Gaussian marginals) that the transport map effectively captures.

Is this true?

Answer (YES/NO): YES